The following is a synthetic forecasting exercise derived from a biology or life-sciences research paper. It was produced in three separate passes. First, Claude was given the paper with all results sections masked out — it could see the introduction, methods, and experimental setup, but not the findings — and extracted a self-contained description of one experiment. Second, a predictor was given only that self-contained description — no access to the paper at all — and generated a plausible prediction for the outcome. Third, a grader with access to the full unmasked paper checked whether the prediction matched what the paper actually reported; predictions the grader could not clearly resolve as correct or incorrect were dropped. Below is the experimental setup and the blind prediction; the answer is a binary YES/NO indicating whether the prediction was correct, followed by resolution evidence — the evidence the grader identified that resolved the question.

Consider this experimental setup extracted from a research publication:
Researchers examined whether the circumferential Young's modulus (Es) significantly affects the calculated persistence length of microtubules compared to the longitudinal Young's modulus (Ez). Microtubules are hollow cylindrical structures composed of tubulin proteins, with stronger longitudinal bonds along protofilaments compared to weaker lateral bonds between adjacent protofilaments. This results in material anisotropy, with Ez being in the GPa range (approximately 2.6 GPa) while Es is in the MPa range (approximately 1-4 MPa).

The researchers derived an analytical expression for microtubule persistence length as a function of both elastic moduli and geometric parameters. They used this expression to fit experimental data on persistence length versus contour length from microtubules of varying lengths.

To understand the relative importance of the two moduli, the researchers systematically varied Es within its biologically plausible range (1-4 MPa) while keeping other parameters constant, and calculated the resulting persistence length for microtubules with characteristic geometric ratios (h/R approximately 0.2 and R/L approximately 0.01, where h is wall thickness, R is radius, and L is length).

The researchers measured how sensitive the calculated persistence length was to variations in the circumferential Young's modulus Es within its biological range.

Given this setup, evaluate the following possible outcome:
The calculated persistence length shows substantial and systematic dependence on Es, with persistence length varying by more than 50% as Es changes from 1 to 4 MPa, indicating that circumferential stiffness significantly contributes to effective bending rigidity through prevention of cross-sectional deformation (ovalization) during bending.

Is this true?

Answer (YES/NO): NO